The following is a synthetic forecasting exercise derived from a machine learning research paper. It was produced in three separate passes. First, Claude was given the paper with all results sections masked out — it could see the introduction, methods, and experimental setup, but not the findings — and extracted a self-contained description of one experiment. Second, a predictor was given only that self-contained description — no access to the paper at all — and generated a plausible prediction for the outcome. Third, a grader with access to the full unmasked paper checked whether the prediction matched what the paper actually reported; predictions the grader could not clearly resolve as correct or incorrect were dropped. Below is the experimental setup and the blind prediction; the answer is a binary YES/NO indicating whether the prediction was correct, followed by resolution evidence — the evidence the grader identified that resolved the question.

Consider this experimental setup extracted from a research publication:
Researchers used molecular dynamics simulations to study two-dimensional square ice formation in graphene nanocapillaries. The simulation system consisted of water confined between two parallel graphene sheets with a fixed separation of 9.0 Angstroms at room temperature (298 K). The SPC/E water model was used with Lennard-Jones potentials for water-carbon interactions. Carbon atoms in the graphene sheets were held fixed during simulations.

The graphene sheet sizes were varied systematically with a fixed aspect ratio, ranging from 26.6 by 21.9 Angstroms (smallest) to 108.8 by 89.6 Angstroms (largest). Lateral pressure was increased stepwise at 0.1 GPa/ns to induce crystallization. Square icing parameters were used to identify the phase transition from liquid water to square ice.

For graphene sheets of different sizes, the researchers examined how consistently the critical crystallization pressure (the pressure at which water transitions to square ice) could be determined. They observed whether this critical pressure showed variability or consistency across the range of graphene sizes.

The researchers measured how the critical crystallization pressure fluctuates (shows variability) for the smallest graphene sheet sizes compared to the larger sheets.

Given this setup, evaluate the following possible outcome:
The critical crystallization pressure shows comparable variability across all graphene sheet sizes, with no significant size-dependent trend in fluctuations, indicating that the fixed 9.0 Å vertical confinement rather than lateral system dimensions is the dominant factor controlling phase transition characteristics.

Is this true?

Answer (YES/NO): NO